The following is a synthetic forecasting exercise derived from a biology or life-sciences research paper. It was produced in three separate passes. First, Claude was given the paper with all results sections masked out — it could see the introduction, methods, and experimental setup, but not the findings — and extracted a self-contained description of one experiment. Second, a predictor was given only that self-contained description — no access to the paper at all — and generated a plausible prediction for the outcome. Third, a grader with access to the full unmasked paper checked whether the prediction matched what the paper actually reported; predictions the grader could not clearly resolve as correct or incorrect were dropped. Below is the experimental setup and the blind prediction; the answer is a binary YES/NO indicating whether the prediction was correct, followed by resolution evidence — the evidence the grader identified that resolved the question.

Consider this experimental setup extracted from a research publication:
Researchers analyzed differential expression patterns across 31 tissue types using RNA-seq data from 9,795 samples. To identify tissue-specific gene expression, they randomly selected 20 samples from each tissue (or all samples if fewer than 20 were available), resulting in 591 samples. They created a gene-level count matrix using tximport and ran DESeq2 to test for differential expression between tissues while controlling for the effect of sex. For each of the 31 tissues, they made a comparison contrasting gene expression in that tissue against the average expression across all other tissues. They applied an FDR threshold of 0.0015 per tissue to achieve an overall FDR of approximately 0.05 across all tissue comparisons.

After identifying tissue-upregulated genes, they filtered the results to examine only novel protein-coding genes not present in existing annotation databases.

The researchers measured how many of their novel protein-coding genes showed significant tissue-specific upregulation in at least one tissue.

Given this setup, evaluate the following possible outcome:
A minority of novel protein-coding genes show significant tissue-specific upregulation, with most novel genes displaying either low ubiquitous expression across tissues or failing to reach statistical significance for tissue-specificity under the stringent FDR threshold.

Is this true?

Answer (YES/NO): NO